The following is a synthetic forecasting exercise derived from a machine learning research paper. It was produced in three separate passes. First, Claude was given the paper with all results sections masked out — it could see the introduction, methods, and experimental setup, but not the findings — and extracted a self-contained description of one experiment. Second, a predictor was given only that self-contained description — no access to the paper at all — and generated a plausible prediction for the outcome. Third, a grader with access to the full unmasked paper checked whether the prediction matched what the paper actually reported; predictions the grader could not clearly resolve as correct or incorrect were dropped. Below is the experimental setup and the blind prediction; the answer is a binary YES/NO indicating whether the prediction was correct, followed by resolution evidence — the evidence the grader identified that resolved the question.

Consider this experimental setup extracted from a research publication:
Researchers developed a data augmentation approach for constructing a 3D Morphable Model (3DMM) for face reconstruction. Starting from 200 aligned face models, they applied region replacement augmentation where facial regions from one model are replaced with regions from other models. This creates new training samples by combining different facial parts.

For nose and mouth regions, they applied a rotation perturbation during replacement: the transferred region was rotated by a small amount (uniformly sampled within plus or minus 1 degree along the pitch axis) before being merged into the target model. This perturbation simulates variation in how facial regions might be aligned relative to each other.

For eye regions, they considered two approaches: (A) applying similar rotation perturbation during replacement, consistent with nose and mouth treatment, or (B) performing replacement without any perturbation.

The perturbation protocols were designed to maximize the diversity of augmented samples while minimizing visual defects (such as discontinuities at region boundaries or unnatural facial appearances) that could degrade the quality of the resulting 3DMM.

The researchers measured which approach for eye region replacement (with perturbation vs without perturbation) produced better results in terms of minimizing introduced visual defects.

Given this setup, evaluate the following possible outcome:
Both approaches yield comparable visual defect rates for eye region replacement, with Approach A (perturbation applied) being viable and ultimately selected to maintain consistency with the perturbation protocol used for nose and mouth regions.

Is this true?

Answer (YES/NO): NO